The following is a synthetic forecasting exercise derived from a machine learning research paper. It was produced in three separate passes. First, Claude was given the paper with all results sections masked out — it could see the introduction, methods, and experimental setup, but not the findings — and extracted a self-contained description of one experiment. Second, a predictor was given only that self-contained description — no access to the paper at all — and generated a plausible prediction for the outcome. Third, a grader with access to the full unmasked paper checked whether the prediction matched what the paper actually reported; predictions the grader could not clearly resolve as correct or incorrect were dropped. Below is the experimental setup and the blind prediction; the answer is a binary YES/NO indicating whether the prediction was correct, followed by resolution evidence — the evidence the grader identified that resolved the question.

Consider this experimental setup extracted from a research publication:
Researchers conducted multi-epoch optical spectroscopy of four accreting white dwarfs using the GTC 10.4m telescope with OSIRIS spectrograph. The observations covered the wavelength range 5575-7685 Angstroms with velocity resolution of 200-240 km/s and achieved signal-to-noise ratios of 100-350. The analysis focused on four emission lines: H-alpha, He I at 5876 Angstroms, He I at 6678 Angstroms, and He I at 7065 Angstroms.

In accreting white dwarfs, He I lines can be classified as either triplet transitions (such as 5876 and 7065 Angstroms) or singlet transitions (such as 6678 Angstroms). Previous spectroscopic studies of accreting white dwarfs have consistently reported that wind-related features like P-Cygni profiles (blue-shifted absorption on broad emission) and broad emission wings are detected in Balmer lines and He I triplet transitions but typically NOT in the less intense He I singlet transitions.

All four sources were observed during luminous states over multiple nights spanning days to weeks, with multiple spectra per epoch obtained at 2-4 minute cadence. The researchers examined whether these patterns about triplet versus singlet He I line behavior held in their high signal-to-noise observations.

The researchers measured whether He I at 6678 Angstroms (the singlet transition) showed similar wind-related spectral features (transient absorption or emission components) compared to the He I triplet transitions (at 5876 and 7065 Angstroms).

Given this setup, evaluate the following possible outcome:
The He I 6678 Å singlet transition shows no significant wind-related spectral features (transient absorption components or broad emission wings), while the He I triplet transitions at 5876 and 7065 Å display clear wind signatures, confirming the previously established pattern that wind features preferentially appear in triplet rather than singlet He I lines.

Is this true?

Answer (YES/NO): NO